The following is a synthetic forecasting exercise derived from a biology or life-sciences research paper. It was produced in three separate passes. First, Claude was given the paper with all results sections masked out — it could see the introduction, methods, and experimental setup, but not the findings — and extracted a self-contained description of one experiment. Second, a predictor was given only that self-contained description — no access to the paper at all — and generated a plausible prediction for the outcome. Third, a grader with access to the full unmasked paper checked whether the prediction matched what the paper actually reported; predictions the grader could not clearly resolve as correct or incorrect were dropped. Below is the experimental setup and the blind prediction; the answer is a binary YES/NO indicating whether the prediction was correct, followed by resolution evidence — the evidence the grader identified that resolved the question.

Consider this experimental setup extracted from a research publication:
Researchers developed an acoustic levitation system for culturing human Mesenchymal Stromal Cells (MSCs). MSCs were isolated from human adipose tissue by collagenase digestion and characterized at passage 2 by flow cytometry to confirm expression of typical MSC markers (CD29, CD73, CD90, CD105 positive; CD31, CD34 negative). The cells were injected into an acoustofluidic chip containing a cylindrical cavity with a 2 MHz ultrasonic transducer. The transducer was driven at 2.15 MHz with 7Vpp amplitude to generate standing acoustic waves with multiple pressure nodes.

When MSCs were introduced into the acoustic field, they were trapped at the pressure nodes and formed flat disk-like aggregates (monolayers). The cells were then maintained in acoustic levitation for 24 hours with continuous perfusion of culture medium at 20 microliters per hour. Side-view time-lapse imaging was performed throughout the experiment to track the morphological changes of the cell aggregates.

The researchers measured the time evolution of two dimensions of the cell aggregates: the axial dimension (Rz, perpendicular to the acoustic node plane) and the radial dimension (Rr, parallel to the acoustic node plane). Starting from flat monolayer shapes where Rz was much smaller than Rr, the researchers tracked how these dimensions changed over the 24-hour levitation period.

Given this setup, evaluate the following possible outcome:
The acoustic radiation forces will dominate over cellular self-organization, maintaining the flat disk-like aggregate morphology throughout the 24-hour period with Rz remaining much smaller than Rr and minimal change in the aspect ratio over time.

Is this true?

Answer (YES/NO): NO